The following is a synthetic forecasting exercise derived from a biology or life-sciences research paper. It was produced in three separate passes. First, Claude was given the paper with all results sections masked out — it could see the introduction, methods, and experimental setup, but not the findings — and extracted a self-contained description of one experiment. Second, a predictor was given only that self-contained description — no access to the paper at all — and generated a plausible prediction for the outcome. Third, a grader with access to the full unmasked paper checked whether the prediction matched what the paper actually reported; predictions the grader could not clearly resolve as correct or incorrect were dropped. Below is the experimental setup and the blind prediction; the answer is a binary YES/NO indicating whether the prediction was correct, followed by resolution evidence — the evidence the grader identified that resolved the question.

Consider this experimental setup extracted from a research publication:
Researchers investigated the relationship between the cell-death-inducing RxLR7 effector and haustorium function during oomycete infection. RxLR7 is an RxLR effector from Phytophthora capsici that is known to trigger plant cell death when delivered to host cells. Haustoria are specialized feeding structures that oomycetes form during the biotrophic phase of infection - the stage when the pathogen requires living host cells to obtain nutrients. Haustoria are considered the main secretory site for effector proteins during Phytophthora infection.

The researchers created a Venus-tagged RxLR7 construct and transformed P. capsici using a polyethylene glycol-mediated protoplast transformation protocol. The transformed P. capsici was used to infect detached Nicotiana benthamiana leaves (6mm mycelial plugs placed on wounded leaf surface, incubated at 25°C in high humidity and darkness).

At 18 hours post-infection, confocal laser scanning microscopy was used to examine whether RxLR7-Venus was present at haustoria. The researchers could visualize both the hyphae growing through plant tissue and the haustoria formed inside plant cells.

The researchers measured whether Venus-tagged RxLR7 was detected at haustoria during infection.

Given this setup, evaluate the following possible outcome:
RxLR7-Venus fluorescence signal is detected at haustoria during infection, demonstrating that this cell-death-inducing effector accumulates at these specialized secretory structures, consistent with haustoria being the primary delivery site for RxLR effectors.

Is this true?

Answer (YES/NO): NO